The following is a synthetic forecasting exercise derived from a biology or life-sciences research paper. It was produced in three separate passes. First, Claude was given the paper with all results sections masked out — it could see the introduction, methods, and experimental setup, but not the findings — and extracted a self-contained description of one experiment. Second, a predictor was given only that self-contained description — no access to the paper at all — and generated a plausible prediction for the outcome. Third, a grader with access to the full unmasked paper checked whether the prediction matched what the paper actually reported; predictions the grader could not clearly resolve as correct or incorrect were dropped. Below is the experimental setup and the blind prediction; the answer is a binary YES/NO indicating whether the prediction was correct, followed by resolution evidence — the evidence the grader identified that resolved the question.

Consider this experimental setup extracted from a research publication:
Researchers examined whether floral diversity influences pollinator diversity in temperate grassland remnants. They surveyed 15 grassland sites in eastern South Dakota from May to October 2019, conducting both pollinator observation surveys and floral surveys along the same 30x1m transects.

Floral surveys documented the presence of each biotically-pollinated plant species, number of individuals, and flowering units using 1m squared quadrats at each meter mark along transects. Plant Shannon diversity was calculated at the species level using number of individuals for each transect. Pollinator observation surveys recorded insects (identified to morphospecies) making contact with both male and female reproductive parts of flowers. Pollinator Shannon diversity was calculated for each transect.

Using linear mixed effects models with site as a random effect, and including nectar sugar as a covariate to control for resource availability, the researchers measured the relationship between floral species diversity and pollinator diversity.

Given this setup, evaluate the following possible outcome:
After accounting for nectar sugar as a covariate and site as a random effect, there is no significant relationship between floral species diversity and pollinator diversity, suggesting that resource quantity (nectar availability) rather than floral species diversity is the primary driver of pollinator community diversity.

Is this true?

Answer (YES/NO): YES